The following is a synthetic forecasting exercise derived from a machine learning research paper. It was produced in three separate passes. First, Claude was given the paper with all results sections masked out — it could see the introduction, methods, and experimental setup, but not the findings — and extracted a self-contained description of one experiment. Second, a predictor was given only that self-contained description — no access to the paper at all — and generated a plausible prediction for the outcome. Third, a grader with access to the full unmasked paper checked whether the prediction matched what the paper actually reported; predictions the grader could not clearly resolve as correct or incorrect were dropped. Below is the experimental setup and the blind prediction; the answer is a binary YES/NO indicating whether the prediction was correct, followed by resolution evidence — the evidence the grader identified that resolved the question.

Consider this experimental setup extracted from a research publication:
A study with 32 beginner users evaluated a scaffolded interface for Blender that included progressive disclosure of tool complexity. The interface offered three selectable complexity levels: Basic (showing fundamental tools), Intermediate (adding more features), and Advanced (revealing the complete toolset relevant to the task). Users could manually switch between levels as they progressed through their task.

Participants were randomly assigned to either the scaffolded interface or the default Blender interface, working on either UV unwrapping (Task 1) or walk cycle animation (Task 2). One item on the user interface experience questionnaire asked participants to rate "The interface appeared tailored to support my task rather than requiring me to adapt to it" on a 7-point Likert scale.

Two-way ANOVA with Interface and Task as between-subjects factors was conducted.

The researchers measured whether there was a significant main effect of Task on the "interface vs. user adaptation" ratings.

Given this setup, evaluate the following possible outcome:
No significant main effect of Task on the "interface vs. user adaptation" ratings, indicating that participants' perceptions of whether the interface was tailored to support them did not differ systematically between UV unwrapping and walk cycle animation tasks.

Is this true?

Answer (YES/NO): YES